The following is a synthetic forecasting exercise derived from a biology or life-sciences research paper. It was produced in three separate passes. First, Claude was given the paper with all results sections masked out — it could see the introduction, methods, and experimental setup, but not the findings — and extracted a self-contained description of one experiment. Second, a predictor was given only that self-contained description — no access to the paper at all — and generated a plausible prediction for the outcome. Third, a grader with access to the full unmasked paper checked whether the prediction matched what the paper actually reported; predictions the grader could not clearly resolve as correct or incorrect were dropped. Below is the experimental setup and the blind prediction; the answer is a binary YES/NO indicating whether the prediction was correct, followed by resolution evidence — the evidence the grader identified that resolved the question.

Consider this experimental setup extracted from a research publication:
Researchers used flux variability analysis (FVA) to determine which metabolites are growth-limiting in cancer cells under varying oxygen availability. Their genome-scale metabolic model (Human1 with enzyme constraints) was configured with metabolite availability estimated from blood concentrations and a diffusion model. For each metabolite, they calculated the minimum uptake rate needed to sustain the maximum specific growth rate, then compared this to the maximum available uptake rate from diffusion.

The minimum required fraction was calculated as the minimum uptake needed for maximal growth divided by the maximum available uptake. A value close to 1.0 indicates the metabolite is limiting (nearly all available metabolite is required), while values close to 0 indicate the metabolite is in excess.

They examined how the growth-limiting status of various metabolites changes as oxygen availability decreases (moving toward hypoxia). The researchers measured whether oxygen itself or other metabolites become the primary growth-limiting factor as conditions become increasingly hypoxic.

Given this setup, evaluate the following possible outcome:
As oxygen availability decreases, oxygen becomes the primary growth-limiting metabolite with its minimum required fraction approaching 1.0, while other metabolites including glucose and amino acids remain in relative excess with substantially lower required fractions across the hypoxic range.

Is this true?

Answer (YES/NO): NO